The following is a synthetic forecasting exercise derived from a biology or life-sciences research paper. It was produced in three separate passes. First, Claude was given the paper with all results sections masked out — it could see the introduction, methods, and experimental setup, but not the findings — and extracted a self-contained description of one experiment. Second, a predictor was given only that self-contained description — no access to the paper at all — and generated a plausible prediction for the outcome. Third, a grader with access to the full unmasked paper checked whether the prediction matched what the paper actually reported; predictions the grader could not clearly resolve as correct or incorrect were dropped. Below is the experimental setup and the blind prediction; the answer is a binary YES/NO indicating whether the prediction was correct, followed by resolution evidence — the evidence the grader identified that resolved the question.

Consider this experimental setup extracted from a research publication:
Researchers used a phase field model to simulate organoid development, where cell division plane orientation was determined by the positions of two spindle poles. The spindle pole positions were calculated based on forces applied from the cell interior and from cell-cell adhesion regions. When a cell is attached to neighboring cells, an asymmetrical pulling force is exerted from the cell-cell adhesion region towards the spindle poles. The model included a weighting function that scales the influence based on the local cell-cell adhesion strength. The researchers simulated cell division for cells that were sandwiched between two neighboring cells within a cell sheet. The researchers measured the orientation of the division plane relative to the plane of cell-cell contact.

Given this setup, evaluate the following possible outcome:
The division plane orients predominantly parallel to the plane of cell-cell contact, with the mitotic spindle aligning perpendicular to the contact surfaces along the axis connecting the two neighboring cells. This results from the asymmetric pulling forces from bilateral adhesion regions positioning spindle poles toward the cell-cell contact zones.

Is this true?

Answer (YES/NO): YES